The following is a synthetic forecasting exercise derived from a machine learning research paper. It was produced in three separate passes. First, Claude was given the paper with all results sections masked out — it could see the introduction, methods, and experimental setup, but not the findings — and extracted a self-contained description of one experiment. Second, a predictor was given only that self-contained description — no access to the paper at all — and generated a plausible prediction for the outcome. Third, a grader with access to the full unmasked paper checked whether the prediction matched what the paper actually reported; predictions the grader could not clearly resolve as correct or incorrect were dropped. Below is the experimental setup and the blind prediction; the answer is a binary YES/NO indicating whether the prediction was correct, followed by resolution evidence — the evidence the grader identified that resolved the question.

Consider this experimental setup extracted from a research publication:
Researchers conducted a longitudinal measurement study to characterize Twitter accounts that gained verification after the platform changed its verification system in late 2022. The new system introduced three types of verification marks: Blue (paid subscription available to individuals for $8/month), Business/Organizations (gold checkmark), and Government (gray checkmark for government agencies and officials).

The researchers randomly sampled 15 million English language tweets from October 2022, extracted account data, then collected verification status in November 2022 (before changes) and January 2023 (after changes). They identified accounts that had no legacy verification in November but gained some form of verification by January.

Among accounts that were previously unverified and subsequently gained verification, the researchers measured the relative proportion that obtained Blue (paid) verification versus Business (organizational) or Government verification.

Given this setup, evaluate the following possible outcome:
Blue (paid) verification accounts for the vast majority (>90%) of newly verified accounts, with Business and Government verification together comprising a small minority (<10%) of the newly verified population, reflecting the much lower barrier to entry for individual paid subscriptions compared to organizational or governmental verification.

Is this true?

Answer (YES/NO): YES